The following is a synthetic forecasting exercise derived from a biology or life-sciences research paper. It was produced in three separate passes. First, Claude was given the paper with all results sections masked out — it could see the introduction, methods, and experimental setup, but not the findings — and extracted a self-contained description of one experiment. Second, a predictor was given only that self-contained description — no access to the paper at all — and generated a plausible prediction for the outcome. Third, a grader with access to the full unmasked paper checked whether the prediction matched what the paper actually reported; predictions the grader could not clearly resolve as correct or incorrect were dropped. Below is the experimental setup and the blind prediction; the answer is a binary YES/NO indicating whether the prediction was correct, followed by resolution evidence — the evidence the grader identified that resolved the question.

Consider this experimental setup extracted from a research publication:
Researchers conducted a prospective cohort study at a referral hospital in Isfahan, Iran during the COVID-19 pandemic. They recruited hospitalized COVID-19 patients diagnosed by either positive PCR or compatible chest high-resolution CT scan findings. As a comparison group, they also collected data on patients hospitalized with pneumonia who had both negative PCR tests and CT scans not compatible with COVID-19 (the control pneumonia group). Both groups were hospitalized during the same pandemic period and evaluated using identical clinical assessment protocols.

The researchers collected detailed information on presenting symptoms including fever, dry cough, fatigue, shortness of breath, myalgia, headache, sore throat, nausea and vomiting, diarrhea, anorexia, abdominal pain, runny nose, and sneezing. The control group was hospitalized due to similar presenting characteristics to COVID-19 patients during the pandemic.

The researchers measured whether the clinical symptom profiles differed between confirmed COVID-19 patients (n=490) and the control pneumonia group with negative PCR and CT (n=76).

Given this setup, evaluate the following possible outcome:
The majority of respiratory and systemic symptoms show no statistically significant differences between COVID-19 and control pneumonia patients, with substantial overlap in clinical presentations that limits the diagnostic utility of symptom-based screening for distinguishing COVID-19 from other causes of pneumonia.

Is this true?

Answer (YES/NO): YES